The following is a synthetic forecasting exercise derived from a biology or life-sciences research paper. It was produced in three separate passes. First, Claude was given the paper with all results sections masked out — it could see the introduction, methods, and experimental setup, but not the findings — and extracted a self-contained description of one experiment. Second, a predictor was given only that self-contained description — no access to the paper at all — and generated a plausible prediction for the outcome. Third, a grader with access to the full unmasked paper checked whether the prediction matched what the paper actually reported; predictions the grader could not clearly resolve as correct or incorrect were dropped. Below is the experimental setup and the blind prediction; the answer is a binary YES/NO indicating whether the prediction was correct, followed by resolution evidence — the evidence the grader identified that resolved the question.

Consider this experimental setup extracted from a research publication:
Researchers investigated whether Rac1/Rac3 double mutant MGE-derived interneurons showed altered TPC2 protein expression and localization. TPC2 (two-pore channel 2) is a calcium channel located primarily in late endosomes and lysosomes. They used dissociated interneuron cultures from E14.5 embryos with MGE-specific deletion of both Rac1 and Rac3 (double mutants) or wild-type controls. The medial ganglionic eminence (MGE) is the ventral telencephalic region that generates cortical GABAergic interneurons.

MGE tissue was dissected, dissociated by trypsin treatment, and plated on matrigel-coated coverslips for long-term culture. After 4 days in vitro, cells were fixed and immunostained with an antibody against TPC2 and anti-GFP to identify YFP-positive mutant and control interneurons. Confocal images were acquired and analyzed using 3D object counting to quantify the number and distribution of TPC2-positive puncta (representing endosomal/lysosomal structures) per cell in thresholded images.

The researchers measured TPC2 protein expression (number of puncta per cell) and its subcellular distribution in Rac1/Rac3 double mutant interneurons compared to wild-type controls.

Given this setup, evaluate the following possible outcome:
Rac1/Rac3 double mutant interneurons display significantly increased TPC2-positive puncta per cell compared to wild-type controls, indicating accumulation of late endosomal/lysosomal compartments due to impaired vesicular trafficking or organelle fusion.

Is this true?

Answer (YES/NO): NO